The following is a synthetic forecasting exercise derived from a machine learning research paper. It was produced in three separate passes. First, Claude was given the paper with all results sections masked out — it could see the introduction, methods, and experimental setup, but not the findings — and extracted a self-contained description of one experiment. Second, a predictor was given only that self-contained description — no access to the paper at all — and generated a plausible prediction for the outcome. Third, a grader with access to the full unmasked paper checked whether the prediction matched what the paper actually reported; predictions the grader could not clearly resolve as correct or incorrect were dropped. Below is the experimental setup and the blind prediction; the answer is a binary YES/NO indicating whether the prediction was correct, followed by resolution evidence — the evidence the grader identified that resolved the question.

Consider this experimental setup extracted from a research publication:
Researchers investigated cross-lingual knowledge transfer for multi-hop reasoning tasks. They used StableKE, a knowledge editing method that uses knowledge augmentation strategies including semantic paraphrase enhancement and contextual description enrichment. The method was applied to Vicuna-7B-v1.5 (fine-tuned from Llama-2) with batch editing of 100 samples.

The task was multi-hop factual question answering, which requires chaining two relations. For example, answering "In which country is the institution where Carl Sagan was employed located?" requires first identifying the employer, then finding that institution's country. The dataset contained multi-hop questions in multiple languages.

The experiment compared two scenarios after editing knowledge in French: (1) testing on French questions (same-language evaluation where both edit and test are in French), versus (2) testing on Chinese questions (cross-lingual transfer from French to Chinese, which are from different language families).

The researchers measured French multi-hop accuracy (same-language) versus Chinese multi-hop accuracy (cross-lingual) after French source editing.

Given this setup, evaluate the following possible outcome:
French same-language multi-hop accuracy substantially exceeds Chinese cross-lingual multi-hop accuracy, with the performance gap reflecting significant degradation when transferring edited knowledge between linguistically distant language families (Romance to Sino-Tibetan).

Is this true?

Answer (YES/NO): NO